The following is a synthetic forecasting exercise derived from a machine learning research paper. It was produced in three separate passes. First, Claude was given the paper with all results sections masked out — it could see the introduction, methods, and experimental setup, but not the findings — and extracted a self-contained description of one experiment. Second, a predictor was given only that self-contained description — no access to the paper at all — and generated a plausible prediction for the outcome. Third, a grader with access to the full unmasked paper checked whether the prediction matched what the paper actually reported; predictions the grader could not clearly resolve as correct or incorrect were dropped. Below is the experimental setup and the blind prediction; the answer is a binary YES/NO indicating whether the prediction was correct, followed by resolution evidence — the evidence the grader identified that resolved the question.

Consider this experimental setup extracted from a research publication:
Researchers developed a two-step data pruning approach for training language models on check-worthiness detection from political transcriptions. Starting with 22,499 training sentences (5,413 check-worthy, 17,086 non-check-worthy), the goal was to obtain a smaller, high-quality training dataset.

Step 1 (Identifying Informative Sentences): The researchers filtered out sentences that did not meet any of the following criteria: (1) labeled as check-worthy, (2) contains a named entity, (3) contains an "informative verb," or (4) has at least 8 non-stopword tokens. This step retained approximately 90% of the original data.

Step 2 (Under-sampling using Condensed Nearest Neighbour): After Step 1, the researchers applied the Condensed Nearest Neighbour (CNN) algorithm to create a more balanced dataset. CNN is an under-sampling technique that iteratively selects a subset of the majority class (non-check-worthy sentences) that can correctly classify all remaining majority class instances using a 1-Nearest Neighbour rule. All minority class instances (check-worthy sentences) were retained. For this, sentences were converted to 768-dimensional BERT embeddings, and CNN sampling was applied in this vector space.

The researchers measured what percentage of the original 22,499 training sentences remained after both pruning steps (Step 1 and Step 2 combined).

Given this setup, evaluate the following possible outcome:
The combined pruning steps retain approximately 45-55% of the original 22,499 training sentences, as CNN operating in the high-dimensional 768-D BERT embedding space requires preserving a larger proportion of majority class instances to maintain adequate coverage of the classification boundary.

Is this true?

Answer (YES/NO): NO